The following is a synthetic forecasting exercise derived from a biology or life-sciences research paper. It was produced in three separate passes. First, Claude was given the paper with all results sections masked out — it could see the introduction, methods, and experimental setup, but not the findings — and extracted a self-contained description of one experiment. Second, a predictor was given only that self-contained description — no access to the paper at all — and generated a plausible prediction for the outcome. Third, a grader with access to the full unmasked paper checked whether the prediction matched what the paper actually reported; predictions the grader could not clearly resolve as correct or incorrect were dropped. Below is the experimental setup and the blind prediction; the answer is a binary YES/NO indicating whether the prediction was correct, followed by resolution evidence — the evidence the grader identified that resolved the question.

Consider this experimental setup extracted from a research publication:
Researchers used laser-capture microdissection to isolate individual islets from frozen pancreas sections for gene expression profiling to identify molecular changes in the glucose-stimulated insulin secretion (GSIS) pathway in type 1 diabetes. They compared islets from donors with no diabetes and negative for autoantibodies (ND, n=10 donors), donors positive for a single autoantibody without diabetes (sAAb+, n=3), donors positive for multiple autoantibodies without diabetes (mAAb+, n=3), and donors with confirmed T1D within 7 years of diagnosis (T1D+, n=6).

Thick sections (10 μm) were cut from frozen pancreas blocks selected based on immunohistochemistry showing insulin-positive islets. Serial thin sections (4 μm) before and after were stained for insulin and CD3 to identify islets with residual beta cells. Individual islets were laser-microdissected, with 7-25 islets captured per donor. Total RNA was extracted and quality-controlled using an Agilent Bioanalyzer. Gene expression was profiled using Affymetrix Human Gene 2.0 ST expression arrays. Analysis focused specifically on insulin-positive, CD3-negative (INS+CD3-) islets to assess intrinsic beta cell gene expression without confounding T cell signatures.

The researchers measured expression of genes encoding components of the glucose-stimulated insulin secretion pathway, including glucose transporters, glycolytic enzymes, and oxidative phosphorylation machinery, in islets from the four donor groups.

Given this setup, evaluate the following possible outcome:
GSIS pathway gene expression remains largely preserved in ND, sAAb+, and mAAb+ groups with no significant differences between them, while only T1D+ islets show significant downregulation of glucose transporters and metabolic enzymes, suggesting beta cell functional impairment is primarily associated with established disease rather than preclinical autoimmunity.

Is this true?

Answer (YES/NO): NO